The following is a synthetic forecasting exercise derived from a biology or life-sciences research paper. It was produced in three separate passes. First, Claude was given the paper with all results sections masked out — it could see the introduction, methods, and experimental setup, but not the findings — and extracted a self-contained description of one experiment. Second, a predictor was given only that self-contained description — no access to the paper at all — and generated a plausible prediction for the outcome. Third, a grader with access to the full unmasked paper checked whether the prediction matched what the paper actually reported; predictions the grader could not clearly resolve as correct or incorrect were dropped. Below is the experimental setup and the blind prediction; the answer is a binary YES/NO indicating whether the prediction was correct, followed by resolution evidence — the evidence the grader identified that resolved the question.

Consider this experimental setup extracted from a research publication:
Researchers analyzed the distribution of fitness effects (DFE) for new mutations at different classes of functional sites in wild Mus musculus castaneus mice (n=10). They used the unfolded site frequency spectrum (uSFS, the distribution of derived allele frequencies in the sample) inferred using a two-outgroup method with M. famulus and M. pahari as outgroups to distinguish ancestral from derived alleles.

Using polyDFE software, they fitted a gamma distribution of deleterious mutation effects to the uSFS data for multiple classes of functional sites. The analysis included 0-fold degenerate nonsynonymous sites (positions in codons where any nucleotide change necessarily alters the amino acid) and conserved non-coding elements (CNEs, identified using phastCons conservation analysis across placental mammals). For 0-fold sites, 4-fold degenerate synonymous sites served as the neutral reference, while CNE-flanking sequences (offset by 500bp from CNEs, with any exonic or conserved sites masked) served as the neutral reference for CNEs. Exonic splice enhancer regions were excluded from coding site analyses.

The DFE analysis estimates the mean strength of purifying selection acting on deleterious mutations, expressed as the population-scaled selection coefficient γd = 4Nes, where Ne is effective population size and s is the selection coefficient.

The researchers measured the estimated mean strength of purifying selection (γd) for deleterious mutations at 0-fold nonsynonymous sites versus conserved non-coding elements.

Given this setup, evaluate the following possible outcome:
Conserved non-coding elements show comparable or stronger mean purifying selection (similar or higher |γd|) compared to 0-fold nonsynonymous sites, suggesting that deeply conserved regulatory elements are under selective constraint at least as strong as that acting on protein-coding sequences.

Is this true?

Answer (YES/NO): NO